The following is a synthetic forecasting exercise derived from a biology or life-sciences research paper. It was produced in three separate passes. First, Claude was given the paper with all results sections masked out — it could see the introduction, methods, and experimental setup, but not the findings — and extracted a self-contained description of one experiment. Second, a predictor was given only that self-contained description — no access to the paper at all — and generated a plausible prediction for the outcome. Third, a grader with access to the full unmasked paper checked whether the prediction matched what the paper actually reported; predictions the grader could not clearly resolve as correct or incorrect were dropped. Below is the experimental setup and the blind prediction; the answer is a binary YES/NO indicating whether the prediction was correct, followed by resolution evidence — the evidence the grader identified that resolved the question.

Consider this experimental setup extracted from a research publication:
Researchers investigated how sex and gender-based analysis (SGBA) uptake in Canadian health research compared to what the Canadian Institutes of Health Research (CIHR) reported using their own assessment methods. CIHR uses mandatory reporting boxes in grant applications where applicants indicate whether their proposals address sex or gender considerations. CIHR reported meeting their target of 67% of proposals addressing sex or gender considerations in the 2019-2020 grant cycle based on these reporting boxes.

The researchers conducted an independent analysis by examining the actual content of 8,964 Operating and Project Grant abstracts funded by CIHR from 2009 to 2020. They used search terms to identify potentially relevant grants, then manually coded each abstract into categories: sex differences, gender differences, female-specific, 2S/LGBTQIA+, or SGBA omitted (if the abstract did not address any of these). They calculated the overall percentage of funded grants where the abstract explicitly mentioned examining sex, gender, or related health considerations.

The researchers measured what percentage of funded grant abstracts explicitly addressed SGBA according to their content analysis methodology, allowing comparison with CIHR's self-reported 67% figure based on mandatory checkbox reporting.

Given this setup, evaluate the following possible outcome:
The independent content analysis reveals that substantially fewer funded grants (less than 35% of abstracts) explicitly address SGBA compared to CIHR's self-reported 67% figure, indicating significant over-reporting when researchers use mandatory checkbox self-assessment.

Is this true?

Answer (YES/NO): YES